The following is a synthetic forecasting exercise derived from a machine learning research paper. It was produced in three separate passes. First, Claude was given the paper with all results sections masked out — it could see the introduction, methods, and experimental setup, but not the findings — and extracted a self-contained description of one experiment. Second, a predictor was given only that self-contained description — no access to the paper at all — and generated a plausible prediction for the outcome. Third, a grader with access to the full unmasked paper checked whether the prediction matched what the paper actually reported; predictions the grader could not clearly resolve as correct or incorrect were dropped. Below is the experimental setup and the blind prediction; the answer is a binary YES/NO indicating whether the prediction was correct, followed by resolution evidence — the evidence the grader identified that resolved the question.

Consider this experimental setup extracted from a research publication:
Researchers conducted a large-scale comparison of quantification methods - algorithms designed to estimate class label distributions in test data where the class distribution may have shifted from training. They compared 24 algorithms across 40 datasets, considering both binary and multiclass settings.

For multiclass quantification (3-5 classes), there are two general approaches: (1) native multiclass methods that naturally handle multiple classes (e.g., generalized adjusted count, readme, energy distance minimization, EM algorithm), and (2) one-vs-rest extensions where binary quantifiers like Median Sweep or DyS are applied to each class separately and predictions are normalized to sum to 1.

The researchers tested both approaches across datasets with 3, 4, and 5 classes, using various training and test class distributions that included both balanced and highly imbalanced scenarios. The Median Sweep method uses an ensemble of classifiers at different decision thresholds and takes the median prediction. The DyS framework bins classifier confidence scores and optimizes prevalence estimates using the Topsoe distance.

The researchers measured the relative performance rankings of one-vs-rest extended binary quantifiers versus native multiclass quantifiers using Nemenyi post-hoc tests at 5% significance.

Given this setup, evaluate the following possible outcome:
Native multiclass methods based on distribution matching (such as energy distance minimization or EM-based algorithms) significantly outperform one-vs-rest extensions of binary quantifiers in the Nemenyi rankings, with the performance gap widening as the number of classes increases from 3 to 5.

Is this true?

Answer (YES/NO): NO